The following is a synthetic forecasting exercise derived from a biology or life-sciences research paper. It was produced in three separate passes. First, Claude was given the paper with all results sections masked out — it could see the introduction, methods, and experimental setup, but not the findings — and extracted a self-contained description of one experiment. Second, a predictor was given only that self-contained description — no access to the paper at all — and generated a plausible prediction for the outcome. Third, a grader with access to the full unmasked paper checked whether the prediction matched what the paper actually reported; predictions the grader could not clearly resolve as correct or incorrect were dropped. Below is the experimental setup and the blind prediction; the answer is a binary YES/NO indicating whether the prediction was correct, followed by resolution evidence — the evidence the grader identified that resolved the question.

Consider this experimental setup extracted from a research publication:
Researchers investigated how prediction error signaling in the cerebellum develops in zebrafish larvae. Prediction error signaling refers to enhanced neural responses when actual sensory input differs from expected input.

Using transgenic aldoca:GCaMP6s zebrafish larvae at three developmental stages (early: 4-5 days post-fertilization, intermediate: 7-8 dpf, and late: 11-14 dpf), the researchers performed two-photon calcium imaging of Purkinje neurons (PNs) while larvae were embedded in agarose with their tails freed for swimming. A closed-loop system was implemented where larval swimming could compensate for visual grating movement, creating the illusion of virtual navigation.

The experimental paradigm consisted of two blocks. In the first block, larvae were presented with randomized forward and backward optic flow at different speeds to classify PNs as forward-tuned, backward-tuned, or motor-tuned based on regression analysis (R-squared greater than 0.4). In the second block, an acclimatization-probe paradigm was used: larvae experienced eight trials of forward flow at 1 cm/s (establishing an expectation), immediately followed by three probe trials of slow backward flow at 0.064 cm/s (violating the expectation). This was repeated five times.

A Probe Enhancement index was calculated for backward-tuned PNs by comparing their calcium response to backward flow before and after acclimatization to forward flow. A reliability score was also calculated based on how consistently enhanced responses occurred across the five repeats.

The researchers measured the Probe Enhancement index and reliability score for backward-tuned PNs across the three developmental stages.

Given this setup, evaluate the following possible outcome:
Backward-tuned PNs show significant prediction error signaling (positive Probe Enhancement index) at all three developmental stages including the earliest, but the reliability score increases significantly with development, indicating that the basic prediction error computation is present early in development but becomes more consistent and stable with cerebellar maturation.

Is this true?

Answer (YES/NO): NO